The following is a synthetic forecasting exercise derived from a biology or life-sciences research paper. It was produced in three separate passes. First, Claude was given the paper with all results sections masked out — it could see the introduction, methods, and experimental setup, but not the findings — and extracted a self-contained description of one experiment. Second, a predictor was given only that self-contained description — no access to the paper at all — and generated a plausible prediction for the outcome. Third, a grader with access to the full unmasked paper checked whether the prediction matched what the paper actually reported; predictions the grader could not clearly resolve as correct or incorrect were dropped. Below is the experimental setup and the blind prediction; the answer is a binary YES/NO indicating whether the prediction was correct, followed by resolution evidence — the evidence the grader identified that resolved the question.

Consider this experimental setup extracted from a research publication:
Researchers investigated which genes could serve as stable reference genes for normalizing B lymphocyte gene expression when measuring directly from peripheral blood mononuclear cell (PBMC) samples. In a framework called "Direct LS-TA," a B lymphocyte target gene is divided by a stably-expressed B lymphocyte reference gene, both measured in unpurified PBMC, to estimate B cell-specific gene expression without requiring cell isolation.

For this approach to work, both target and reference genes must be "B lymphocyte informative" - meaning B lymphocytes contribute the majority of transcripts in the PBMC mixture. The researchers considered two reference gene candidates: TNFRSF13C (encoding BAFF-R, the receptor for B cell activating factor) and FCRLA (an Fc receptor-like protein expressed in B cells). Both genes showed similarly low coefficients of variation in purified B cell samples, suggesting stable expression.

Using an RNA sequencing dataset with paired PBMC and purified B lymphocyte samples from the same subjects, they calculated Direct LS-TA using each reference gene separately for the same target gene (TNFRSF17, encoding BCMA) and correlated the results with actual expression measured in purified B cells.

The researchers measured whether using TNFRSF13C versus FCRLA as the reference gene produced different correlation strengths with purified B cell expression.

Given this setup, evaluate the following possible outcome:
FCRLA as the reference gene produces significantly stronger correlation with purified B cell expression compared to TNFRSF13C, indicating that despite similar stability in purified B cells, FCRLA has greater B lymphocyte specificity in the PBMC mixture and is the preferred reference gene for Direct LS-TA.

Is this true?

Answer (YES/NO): NO